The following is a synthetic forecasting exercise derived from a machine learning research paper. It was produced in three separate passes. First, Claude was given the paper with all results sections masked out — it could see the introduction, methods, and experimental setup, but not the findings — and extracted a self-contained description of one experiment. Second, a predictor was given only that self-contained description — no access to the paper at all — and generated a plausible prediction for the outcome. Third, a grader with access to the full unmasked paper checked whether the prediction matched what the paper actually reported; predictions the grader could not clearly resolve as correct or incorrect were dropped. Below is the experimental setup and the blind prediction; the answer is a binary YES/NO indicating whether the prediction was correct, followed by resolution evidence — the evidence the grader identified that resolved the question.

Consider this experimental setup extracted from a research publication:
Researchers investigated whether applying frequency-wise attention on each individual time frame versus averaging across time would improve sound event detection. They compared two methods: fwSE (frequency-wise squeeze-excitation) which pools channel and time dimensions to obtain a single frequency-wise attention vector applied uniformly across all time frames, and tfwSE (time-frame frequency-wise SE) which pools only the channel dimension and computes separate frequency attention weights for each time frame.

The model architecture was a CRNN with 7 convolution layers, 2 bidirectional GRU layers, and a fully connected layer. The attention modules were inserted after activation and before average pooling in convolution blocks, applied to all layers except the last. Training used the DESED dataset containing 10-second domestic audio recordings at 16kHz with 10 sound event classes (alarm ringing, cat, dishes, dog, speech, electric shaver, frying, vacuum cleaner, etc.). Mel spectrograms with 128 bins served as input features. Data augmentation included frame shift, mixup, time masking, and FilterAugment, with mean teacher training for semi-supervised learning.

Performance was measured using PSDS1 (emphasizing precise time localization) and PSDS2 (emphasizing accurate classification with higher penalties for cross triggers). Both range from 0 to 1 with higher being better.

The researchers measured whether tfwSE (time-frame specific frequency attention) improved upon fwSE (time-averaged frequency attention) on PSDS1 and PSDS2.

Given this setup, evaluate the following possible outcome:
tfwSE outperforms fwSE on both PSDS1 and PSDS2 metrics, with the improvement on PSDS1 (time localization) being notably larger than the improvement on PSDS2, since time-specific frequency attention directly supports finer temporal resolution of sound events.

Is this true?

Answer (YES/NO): NO